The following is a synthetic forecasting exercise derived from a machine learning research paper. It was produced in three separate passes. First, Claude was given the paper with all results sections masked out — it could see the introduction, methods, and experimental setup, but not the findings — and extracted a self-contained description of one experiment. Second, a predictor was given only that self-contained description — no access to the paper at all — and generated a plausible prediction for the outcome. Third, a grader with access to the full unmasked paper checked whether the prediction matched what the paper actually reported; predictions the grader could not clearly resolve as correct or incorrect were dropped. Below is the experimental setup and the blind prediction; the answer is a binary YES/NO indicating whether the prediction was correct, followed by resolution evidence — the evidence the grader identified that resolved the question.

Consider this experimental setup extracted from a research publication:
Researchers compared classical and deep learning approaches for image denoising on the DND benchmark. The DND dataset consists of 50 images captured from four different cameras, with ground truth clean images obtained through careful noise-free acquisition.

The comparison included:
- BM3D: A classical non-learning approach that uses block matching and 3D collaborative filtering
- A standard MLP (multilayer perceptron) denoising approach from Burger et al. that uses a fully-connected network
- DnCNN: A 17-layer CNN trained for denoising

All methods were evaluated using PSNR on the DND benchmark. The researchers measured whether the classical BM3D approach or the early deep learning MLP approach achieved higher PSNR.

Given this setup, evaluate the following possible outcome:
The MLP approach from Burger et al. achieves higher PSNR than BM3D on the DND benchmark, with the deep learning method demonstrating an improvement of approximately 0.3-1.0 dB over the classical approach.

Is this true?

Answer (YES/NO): NO